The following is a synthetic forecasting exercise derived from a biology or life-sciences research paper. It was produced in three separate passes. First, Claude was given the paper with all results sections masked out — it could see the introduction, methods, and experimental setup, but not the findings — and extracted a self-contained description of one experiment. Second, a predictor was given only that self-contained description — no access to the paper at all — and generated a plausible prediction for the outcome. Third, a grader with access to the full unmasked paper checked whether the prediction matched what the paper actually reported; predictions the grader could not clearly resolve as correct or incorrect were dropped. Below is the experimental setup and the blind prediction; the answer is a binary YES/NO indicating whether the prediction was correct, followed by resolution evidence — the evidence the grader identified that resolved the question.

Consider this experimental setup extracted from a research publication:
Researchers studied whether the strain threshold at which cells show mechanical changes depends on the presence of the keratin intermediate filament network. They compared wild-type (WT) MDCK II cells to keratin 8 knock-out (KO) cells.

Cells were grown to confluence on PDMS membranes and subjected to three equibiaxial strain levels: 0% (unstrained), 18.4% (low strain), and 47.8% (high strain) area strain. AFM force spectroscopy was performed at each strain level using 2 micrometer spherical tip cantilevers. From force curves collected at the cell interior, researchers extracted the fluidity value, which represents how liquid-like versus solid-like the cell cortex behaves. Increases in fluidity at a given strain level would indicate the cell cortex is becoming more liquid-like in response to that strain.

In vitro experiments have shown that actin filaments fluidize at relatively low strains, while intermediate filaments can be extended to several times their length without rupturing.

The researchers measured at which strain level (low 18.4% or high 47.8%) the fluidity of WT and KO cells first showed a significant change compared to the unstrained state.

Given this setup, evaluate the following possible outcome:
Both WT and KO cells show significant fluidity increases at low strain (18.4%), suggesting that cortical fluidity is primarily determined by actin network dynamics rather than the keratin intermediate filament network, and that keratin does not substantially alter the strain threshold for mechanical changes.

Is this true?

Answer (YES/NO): NO